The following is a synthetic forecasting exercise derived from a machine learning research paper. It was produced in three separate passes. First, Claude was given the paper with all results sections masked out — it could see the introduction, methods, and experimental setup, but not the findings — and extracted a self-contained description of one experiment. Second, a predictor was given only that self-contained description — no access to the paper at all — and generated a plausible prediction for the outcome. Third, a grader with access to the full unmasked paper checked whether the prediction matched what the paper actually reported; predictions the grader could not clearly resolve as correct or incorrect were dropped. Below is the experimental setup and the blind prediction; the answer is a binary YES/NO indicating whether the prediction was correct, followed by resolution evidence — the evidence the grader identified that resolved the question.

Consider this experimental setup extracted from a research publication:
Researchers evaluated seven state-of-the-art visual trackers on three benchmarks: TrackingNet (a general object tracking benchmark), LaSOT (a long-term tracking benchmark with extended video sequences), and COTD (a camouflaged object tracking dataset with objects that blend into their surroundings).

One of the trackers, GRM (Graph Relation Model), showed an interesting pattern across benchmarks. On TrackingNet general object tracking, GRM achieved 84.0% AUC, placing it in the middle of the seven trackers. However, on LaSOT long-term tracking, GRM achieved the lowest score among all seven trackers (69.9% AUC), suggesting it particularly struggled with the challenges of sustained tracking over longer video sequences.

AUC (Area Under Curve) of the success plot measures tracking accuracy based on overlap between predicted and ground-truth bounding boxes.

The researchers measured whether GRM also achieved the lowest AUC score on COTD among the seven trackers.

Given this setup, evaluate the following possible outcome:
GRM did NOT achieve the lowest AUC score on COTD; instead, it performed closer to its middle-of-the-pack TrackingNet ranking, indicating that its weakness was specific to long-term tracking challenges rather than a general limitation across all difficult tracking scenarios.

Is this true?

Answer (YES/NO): YES